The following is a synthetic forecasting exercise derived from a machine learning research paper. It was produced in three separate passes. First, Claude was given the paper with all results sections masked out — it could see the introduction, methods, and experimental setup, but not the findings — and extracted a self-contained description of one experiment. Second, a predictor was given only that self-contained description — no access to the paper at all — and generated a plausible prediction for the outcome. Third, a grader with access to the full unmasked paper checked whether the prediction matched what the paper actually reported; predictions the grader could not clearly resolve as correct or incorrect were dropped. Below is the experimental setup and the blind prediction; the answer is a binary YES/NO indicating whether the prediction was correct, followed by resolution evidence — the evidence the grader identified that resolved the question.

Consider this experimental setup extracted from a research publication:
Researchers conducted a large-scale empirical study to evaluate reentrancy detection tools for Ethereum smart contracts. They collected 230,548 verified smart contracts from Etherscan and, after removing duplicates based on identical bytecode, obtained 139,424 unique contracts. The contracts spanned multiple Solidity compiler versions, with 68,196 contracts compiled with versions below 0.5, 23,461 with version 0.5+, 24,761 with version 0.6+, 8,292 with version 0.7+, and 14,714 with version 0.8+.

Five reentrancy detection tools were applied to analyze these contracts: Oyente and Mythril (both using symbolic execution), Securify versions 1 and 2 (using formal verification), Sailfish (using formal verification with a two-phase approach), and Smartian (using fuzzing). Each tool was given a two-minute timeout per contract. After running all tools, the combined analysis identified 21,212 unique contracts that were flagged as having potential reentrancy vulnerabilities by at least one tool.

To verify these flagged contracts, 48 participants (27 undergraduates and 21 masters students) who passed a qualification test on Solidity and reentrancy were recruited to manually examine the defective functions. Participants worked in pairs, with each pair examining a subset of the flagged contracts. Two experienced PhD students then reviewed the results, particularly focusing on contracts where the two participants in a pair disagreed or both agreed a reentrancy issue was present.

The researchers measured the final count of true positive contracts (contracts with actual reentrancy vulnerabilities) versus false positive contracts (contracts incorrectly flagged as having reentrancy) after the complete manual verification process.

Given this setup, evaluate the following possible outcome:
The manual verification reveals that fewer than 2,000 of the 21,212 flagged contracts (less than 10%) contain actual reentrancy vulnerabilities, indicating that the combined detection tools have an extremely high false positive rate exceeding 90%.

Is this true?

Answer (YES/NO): YES